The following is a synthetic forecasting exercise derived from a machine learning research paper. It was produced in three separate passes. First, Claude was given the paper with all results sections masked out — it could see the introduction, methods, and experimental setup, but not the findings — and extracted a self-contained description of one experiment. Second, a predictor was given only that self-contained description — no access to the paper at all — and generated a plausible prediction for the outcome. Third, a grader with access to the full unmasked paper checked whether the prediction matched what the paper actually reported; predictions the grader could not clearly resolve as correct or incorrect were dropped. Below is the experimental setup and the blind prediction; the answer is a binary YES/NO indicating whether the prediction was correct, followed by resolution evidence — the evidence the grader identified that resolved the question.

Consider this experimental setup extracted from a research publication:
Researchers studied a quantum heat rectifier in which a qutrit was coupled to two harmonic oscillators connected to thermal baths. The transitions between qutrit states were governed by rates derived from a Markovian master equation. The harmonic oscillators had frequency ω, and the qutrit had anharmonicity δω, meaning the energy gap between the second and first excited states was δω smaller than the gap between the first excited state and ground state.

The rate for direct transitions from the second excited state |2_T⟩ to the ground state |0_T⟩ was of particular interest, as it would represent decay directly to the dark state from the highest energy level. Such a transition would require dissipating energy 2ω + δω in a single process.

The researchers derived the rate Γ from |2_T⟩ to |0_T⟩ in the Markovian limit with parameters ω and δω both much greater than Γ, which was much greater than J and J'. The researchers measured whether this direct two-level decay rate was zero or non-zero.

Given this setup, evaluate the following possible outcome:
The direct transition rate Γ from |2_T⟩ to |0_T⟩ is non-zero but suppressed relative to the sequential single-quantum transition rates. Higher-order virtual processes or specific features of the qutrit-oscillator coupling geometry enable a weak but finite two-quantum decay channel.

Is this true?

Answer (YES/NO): NO